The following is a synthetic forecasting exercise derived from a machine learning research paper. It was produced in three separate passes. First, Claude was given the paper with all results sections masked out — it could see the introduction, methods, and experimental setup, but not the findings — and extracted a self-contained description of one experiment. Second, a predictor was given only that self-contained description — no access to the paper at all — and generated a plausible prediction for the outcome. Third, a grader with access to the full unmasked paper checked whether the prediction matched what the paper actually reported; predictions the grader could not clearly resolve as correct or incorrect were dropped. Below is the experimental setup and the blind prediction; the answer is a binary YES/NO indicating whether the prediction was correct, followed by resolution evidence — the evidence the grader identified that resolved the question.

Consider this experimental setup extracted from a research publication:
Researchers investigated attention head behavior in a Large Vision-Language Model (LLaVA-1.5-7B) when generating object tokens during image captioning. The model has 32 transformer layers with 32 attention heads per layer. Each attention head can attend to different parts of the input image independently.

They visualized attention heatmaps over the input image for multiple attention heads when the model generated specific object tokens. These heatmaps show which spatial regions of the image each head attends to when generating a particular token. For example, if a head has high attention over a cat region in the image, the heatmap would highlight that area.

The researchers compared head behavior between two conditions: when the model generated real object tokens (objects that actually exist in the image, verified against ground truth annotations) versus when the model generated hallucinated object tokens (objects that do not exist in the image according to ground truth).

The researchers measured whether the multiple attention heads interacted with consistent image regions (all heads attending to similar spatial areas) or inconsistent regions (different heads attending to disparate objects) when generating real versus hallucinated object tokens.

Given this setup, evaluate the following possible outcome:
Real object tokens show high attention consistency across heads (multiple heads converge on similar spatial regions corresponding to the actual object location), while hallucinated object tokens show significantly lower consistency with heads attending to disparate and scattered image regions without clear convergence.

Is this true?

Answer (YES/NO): YES